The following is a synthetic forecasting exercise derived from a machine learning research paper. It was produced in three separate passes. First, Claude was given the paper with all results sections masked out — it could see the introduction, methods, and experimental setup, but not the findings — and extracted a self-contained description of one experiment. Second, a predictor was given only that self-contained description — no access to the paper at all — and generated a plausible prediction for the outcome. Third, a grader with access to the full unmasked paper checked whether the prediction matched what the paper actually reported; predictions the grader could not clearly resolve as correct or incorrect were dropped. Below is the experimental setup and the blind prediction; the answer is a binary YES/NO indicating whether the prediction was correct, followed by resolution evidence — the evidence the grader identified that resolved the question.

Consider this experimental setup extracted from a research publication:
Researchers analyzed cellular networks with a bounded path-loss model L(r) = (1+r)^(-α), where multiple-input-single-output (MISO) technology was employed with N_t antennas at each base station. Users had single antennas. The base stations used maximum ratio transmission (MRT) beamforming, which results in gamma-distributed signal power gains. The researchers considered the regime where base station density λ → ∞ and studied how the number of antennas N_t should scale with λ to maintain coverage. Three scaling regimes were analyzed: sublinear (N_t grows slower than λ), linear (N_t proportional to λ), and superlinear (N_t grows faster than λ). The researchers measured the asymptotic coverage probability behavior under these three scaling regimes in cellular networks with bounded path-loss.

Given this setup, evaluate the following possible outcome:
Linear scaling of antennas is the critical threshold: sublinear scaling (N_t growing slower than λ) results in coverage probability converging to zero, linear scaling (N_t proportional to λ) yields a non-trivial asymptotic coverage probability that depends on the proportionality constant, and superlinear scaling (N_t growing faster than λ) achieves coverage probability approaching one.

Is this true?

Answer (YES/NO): YES